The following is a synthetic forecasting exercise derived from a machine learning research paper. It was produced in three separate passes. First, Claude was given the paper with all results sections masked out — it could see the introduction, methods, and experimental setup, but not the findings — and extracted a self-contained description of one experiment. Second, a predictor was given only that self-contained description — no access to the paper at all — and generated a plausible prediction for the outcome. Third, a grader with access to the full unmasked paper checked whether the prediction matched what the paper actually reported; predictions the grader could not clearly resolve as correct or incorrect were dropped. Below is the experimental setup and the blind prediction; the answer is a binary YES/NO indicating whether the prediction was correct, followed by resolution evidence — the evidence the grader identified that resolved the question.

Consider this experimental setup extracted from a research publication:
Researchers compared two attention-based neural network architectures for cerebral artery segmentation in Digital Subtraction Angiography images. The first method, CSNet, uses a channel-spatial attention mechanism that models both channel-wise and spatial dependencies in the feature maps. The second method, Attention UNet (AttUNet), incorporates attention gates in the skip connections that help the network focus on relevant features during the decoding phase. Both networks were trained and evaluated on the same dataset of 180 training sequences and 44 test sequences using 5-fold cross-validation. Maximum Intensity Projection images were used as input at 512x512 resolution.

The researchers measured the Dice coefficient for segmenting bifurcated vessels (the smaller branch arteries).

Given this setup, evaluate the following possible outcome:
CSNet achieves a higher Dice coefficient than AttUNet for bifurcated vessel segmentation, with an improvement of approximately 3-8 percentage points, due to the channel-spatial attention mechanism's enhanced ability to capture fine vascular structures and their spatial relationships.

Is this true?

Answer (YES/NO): NO